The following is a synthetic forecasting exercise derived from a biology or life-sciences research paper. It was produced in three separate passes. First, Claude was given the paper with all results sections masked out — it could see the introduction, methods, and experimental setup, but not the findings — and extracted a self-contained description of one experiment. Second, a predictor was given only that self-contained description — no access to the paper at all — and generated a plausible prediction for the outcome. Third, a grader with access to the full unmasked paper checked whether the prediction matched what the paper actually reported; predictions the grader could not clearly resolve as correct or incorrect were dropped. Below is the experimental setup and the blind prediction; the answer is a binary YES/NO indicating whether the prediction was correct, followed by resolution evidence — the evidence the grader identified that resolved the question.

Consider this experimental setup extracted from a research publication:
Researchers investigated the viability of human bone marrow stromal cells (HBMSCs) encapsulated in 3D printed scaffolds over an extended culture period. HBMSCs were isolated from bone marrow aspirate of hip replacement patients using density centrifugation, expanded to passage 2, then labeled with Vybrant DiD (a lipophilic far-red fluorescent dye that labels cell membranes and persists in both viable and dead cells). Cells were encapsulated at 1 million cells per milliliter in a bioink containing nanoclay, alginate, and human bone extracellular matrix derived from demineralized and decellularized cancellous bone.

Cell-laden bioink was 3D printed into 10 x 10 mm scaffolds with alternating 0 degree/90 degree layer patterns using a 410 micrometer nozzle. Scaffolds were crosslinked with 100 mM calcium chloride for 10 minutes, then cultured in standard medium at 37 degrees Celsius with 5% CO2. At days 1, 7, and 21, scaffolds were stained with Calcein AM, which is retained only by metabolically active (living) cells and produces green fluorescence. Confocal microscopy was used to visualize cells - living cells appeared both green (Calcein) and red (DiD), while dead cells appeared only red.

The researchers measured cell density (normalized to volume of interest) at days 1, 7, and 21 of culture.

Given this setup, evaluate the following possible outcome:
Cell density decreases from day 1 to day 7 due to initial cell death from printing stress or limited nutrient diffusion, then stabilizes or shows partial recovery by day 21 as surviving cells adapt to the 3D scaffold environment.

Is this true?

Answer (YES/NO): NO